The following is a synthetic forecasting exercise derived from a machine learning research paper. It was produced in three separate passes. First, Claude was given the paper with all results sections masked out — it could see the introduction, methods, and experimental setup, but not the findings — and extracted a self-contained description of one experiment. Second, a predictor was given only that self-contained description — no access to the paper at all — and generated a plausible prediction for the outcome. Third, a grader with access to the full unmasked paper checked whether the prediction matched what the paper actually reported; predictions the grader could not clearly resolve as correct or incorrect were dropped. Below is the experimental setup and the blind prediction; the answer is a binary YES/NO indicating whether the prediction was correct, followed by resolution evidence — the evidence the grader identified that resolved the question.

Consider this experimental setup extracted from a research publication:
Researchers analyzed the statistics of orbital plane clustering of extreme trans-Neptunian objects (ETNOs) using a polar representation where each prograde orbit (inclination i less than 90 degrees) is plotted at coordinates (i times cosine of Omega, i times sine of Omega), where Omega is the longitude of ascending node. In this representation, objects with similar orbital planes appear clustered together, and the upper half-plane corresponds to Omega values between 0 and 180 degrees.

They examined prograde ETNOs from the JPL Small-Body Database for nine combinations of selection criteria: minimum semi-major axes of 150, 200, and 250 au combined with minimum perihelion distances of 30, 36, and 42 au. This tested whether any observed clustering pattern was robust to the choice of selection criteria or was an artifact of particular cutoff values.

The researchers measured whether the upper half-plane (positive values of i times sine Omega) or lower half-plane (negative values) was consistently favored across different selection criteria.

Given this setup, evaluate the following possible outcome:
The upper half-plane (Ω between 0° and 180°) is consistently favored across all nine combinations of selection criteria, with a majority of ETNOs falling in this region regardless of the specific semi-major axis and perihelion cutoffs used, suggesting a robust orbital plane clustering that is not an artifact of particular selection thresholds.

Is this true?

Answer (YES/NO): YES